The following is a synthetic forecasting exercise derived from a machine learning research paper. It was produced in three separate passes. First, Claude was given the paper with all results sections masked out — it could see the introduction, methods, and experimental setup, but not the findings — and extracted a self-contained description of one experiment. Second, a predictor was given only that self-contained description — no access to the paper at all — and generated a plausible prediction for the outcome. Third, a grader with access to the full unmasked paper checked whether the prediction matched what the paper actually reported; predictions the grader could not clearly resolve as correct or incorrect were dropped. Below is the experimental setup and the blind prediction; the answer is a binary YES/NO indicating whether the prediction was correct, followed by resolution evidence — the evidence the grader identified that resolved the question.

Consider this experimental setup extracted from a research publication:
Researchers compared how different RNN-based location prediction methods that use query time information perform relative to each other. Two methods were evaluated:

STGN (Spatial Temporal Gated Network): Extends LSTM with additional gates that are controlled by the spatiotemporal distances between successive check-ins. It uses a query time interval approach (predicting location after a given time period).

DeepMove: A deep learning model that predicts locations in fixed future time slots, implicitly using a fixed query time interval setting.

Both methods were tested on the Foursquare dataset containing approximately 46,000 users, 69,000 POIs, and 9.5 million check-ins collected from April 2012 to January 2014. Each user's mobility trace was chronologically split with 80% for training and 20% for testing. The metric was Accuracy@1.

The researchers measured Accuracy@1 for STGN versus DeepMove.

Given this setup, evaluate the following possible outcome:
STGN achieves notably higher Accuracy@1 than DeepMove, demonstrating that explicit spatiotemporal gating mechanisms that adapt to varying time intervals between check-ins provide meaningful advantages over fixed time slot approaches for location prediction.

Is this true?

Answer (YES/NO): NO